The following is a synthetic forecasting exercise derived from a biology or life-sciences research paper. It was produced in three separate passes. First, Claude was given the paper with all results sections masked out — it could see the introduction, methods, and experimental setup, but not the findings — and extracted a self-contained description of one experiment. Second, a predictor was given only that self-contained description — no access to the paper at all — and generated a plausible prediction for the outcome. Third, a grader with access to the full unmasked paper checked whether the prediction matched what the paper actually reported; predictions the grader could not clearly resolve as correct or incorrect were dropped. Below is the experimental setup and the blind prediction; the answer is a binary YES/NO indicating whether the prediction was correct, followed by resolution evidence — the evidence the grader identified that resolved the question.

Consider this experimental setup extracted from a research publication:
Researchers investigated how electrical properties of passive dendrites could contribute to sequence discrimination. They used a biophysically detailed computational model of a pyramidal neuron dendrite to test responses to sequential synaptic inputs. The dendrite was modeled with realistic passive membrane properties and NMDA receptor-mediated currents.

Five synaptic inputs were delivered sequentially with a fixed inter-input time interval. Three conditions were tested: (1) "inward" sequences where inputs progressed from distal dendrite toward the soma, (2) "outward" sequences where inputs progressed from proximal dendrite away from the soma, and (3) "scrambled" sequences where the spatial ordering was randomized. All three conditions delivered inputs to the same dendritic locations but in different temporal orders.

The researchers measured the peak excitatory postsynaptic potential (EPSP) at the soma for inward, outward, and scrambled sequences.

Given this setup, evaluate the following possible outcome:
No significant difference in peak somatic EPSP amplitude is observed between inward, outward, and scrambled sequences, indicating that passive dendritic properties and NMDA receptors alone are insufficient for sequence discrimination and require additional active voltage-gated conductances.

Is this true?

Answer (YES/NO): NO